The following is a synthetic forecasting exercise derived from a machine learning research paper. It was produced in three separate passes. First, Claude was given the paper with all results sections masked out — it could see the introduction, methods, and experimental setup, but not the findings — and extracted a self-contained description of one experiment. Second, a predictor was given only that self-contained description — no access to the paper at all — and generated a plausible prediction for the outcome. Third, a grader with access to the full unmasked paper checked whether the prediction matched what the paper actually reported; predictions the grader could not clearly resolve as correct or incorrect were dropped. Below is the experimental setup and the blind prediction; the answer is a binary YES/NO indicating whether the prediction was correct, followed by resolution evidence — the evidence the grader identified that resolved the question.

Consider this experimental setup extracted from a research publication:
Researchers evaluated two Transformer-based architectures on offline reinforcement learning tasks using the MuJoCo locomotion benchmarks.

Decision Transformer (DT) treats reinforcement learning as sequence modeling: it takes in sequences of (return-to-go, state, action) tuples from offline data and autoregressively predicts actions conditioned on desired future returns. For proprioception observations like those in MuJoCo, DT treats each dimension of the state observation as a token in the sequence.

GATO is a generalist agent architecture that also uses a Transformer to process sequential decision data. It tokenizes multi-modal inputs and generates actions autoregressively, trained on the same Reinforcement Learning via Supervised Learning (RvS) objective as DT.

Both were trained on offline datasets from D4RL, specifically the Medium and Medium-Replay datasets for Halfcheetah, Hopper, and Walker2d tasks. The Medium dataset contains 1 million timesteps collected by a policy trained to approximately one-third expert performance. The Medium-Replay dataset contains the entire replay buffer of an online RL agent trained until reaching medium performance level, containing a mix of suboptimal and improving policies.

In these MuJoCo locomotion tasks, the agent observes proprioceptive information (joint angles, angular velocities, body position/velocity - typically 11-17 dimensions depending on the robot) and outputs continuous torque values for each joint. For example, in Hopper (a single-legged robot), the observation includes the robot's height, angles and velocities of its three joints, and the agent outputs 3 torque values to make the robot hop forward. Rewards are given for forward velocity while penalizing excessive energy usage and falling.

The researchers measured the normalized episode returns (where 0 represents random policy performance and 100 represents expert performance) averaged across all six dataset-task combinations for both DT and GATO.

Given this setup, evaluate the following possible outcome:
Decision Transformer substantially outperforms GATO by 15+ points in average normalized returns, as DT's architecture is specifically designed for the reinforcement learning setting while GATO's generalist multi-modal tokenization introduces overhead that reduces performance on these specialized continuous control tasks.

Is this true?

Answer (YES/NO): NO